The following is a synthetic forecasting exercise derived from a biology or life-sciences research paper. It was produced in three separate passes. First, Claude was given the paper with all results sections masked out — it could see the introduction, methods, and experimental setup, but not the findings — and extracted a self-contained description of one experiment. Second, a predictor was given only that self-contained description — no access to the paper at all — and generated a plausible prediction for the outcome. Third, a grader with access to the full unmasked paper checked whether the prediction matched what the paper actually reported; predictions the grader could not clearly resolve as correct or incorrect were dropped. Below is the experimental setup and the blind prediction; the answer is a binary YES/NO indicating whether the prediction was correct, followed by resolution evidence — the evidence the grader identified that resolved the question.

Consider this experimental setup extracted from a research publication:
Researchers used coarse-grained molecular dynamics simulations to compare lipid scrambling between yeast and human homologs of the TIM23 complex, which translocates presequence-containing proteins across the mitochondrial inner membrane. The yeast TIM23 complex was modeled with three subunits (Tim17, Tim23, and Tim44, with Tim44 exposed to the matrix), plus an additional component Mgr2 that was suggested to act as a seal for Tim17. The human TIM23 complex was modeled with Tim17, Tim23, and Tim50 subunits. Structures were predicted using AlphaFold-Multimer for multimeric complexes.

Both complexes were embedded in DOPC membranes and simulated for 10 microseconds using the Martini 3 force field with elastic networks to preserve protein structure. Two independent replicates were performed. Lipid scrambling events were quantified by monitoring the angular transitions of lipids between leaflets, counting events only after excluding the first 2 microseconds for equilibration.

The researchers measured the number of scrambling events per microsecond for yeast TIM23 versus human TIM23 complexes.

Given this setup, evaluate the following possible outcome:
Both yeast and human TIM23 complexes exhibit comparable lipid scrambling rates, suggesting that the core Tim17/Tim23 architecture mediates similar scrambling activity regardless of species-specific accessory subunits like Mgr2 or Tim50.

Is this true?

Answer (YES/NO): NO